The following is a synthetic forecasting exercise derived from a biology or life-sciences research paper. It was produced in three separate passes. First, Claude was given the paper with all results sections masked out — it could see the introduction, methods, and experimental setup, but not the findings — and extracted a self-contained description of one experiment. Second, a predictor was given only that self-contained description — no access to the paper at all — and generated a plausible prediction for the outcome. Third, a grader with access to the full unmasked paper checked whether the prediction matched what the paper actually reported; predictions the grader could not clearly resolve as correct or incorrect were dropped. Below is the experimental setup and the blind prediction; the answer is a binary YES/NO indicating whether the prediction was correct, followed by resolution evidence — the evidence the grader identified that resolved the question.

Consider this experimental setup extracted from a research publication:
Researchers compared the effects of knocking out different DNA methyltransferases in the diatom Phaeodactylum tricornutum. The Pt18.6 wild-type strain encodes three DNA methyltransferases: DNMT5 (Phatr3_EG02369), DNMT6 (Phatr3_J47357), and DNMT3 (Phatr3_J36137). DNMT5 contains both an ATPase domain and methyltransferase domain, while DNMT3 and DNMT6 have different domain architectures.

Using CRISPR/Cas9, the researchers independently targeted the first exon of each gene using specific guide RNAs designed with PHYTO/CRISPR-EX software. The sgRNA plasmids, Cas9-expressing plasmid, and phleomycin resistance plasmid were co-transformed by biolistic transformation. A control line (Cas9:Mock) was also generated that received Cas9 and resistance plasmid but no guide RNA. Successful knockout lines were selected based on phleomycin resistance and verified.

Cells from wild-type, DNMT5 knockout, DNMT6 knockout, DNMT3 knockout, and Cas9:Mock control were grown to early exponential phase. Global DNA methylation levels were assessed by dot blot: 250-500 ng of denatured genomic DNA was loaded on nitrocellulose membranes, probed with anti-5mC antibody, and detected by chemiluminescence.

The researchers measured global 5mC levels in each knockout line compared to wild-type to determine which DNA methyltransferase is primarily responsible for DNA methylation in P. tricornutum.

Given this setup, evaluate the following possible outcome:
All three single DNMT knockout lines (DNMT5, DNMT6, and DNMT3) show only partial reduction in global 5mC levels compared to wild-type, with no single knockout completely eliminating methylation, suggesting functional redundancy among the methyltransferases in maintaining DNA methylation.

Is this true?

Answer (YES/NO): NO